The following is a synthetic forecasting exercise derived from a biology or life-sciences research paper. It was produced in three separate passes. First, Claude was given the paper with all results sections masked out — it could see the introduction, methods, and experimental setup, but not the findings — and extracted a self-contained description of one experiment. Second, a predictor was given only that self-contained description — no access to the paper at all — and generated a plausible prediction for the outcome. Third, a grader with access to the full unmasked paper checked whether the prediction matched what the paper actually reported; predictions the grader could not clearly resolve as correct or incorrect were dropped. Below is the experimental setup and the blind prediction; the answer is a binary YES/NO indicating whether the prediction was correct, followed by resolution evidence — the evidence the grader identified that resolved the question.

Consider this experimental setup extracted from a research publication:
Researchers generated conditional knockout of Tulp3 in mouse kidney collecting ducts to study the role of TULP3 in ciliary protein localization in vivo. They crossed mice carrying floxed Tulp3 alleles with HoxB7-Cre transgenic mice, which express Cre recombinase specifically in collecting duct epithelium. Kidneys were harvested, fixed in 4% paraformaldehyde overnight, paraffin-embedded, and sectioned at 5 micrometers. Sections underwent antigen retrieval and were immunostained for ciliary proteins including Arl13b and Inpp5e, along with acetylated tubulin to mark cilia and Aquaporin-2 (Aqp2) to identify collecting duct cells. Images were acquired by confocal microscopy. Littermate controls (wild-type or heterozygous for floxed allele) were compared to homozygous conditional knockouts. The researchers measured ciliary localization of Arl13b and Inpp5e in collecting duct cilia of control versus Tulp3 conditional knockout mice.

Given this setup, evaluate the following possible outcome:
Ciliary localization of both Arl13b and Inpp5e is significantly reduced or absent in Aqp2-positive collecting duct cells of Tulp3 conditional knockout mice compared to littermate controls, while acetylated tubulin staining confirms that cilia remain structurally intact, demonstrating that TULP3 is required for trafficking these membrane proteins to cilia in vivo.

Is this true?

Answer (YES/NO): YES